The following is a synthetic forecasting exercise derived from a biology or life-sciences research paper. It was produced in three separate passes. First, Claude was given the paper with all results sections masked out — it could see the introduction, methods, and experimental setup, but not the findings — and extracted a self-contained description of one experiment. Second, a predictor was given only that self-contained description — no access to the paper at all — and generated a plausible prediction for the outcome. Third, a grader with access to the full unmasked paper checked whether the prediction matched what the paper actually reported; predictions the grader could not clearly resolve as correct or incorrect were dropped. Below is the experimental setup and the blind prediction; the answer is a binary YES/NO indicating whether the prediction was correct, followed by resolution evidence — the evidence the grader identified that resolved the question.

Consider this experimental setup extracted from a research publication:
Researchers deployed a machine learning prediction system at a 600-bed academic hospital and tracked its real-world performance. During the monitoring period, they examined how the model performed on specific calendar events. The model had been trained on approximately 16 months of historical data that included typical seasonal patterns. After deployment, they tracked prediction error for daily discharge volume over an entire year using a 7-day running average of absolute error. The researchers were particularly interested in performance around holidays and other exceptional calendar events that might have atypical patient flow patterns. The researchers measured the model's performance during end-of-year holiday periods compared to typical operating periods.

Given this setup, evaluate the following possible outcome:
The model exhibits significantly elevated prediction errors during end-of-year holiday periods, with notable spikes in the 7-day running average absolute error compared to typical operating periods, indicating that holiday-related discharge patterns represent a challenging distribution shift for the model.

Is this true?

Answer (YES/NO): YES